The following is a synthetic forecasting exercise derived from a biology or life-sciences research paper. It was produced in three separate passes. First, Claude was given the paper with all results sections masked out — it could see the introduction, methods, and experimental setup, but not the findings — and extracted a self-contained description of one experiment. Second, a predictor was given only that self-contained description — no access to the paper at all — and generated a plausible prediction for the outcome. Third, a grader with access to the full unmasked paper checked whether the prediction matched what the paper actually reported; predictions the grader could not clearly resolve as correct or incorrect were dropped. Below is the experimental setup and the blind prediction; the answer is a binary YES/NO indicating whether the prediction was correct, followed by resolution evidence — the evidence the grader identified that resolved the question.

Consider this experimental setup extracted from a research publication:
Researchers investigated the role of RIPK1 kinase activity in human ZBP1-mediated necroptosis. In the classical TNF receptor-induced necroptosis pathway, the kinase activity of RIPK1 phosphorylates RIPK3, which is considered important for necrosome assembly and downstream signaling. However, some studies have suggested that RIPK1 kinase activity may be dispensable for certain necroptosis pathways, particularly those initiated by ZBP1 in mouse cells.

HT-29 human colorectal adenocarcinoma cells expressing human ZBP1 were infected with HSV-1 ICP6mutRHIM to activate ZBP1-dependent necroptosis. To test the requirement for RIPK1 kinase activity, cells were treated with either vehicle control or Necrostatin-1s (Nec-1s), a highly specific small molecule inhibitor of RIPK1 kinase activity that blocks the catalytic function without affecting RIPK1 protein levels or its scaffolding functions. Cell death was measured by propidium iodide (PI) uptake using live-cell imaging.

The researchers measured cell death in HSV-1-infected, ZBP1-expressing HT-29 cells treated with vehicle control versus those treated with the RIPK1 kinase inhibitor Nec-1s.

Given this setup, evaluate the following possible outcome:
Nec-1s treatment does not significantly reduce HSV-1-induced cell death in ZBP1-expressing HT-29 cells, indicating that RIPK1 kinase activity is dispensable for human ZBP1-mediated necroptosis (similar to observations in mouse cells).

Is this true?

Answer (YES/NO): NO